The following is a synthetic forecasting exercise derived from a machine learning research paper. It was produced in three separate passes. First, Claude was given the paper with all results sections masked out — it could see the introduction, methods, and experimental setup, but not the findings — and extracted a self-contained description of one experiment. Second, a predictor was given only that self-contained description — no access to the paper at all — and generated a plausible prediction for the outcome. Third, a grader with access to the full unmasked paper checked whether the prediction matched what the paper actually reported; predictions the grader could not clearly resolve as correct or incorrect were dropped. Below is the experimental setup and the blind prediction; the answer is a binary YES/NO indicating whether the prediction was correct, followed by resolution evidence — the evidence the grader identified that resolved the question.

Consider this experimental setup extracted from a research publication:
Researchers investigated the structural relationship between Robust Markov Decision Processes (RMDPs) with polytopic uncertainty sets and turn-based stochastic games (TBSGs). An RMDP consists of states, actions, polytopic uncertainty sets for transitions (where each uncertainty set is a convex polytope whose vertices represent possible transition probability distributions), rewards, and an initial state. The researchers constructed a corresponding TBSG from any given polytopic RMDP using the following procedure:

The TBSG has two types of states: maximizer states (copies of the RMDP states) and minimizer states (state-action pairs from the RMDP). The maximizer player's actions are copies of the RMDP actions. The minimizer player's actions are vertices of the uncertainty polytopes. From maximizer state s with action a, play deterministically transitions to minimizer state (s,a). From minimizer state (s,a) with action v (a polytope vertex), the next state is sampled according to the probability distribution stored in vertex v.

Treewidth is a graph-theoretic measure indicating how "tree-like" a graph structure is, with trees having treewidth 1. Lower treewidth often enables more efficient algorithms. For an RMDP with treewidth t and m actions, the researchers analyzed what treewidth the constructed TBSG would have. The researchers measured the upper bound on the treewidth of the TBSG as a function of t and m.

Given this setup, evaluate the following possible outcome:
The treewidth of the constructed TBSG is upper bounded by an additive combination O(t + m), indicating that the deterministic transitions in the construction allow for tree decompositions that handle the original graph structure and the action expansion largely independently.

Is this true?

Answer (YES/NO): NO